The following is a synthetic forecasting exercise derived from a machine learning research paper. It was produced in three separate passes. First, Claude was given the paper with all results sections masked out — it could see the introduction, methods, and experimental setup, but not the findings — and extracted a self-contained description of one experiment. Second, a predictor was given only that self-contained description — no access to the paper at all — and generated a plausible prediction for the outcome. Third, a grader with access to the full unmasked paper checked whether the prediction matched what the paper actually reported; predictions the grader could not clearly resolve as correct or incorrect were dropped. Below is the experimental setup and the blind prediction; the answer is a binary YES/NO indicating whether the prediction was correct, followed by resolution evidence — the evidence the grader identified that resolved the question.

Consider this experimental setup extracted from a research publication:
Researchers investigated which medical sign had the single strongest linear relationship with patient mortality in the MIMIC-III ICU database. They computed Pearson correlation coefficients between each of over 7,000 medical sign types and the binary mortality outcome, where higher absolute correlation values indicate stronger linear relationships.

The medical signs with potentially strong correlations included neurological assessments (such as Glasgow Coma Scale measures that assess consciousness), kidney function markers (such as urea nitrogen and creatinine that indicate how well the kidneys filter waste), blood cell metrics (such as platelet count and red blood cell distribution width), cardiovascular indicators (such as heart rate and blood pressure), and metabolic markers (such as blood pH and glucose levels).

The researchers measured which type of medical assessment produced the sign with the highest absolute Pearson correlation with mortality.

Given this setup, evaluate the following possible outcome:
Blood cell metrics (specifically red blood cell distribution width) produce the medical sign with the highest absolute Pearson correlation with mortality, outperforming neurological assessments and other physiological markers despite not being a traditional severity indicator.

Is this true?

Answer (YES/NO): NO